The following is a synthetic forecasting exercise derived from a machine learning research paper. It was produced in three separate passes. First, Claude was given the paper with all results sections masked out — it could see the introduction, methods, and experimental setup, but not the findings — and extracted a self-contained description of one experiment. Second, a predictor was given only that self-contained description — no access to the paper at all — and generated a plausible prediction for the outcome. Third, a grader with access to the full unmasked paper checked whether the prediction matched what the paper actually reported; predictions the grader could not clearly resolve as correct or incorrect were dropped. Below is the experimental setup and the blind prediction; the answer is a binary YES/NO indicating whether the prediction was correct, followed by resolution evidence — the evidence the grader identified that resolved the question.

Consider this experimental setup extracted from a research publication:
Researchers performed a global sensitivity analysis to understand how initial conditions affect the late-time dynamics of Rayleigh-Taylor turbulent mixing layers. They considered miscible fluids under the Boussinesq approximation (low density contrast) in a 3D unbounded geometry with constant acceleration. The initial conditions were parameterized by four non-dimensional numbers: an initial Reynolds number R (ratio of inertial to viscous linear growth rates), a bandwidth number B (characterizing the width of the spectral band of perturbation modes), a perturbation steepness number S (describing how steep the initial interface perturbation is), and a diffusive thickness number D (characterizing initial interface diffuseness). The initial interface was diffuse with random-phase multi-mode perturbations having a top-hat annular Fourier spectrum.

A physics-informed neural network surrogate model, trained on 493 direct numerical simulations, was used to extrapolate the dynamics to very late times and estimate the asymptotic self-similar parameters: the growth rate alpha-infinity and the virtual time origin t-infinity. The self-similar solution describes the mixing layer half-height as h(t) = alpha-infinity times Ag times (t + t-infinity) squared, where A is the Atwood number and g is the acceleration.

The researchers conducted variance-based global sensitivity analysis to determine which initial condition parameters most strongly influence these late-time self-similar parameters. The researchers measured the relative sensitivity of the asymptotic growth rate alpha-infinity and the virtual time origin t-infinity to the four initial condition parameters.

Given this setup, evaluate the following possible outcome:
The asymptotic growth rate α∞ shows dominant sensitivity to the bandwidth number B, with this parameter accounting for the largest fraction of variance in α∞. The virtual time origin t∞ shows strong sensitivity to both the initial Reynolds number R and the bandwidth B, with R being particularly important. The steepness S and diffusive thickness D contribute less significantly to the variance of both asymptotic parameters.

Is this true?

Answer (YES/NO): NO